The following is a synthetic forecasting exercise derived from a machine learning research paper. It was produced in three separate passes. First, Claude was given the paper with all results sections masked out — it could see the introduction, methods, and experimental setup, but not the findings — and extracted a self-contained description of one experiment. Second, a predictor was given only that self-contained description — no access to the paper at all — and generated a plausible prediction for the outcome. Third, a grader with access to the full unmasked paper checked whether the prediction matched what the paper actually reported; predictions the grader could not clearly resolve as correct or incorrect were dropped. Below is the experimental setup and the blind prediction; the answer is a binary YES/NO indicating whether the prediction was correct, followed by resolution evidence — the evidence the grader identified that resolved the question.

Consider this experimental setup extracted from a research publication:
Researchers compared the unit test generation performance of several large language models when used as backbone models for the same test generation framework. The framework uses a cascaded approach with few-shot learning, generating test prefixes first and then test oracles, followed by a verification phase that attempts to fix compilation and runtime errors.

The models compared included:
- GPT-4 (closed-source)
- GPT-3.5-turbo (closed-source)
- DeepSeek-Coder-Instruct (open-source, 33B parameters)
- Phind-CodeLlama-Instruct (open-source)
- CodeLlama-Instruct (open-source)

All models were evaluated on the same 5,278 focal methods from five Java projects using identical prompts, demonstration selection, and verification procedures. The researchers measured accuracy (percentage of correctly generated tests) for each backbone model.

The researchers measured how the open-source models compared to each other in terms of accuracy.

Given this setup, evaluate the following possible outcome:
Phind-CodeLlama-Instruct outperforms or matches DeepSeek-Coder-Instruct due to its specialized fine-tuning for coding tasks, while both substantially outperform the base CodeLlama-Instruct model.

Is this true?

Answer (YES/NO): NO